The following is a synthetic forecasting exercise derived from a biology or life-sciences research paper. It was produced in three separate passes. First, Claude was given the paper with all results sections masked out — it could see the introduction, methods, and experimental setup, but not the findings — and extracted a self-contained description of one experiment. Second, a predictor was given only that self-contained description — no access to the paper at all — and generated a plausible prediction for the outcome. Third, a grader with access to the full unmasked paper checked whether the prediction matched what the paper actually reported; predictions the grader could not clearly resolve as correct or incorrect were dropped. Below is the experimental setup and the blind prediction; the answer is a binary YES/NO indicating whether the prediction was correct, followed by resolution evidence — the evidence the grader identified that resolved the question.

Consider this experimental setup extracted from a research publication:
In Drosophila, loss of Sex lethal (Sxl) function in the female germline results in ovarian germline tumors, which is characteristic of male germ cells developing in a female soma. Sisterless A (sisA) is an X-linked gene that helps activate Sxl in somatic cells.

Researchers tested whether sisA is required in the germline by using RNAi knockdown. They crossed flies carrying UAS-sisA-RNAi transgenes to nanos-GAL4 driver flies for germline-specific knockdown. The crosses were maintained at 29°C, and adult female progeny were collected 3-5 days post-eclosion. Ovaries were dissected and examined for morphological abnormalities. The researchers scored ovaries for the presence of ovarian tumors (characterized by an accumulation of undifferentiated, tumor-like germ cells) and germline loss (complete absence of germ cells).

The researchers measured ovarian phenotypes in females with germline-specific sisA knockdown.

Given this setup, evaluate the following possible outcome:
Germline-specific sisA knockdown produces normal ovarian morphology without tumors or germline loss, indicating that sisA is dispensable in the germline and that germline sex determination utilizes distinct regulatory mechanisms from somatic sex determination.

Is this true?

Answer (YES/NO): NO